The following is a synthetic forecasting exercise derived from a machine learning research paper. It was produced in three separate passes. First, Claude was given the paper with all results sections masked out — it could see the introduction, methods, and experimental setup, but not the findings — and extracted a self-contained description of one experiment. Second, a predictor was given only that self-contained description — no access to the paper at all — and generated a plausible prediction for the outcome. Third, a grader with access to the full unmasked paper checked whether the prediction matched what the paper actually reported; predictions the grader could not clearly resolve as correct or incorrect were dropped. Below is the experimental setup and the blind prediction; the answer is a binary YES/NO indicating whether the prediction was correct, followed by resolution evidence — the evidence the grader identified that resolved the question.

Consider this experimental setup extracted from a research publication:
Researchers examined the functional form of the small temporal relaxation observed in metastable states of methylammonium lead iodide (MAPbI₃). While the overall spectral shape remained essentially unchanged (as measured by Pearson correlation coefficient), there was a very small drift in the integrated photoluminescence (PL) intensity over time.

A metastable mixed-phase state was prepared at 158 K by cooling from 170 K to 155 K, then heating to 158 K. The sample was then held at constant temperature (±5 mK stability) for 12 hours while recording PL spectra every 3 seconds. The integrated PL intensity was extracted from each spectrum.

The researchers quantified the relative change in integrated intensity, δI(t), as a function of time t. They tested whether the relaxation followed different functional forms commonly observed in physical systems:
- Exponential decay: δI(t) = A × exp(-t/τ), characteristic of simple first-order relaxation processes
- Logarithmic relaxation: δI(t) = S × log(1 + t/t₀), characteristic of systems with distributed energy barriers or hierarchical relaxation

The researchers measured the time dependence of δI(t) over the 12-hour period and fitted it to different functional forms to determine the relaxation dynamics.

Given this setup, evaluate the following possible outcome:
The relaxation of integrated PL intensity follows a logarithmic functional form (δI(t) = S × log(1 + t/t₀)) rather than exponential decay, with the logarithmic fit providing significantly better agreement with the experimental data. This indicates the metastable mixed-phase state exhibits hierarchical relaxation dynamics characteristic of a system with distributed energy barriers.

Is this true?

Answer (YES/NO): YES